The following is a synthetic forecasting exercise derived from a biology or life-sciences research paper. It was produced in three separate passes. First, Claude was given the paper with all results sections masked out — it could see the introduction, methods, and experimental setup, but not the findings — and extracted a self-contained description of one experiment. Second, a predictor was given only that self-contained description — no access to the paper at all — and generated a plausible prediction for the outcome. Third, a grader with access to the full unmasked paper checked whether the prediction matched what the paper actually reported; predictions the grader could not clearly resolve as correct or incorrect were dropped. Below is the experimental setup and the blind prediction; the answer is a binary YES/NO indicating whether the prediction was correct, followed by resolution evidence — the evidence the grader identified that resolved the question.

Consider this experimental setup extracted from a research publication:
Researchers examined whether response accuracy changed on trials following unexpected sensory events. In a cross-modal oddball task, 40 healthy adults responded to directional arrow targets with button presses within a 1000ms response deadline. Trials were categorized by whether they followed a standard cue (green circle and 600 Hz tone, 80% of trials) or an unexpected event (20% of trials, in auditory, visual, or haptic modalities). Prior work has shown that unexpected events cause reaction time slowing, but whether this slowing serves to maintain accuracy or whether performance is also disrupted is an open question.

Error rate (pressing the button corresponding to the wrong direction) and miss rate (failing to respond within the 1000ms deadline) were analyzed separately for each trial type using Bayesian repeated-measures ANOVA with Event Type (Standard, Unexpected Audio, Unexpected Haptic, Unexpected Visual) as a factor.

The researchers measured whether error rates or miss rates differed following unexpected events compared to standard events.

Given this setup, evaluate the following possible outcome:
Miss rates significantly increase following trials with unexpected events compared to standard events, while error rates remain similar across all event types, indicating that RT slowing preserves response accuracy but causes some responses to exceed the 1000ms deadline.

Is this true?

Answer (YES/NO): NO